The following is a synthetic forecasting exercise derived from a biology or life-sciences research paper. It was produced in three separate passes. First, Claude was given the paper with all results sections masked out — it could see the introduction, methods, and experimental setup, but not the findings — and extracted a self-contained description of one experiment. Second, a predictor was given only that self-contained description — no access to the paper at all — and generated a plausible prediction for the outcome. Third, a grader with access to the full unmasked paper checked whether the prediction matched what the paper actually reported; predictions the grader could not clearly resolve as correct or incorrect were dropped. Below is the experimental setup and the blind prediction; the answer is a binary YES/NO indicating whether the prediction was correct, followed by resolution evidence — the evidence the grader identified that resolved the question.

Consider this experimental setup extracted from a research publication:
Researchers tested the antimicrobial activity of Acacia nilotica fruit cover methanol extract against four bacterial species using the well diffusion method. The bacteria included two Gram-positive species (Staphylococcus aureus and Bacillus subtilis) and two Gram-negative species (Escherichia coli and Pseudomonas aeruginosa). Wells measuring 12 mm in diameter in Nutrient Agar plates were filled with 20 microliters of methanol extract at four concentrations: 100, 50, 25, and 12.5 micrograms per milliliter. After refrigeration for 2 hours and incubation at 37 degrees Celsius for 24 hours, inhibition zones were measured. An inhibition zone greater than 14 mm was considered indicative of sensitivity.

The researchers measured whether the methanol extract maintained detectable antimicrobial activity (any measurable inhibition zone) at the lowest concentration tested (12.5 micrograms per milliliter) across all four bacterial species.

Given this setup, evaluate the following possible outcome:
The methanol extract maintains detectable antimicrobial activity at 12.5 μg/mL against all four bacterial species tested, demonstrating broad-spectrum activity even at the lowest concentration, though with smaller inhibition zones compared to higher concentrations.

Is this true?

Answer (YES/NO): NO